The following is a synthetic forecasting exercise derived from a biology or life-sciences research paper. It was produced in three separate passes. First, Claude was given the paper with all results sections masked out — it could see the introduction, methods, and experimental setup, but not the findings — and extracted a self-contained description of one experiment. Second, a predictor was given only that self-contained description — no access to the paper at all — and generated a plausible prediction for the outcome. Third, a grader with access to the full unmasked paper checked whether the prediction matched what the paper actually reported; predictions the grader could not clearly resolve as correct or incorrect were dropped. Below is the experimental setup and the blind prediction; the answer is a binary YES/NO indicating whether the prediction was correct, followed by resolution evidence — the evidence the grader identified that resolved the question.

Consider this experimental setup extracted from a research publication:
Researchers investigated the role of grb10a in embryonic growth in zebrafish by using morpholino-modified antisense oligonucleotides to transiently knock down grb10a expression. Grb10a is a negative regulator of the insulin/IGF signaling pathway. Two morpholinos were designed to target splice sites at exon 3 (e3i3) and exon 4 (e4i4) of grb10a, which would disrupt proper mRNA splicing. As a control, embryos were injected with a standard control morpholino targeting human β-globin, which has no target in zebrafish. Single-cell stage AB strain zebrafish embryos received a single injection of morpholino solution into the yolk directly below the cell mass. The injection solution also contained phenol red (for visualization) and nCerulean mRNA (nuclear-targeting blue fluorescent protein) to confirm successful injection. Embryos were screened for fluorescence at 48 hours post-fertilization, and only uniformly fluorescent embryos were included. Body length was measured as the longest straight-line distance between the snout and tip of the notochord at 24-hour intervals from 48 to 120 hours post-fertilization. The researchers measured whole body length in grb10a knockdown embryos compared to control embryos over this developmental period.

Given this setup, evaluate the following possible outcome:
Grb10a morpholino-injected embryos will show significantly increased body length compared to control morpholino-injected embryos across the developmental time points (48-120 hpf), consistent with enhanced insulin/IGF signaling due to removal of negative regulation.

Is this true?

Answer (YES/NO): NO